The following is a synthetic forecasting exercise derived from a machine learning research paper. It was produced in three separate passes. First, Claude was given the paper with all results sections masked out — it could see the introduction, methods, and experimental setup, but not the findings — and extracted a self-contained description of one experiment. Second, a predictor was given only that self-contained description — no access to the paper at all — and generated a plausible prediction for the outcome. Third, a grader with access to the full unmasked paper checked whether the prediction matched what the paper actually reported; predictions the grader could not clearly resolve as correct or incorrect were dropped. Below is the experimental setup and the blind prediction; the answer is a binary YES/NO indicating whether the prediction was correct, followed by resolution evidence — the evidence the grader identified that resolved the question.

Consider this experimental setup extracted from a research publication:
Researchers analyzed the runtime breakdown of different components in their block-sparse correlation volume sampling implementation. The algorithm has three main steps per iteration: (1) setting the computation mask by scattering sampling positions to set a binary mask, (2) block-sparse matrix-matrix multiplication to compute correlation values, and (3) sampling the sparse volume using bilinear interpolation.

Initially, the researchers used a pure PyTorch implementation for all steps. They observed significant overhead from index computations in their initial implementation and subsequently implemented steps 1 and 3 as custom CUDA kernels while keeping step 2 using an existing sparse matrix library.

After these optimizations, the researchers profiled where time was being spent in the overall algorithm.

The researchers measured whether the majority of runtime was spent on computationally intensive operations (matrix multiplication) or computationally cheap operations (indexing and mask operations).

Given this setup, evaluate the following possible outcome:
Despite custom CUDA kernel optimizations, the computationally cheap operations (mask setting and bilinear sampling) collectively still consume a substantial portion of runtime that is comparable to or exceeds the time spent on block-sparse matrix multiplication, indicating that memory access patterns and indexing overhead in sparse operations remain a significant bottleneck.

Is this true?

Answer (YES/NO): YES